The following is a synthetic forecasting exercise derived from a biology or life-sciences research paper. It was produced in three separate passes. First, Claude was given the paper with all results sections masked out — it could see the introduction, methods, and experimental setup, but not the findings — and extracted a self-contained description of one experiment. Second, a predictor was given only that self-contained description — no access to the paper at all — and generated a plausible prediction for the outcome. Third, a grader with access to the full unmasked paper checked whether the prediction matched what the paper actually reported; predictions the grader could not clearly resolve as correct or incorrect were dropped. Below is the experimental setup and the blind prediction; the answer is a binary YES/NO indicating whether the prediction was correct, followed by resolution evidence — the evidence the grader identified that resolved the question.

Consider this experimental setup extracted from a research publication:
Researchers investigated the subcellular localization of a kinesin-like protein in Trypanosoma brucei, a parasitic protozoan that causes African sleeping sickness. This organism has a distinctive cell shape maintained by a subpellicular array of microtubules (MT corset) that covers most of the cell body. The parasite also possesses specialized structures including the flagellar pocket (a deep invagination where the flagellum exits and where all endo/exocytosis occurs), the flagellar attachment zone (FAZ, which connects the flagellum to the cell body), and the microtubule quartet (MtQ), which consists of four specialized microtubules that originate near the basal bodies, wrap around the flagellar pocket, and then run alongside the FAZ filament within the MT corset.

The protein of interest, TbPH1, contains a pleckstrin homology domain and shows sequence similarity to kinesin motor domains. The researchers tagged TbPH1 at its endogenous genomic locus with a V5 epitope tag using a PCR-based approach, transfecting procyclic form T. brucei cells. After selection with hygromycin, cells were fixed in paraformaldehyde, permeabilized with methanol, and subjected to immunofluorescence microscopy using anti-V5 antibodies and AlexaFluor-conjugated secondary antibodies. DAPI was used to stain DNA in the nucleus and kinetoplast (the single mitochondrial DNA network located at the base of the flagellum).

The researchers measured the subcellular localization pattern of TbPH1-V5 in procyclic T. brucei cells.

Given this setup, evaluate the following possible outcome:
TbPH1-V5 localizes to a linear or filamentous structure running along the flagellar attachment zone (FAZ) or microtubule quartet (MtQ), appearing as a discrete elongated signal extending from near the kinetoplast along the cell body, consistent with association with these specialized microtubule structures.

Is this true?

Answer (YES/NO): YES